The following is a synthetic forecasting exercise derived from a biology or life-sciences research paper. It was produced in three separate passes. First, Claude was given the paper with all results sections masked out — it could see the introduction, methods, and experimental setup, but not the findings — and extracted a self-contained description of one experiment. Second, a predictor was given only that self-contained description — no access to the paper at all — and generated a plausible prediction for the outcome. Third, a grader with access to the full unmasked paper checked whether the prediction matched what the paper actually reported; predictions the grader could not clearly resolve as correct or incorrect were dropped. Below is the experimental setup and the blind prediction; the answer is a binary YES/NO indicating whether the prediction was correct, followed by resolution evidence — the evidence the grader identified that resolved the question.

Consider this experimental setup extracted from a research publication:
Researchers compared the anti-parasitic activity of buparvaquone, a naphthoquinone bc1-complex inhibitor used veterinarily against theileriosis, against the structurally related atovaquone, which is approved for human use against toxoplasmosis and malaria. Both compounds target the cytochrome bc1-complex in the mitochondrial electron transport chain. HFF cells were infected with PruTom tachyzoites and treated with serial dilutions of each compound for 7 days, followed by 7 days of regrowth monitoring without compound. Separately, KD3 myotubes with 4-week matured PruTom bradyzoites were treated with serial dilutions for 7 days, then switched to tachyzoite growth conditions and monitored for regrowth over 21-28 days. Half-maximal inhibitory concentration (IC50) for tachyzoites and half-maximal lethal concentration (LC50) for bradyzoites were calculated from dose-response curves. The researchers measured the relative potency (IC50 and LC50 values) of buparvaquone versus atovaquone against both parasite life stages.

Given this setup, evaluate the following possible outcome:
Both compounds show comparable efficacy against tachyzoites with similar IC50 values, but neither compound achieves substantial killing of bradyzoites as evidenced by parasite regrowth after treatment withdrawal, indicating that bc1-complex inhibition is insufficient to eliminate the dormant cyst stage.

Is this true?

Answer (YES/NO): NO